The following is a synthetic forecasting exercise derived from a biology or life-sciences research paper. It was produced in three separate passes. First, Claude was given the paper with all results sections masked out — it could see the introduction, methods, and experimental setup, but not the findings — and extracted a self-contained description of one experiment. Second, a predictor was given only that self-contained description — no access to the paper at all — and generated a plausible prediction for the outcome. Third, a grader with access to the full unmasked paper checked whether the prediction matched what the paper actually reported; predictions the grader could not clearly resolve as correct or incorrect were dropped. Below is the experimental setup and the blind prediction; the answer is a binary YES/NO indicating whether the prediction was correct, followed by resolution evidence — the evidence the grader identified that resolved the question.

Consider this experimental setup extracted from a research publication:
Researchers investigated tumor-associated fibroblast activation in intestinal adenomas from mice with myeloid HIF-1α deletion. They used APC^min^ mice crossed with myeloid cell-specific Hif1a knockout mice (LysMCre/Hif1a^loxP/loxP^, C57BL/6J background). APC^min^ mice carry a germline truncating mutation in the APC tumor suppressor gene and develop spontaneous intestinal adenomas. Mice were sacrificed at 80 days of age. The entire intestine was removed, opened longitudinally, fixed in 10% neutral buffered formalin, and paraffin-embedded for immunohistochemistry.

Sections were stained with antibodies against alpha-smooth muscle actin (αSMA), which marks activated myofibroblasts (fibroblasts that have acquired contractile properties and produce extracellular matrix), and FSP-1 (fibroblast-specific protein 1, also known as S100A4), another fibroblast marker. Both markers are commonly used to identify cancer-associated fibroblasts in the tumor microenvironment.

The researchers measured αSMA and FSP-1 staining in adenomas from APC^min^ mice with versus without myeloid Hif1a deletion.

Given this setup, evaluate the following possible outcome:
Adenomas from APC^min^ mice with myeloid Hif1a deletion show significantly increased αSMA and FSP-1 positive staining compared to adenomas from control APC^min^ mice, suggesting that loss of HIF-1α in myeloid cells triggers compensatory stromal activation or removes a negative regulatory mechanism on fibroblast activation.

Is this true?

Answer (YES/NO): NO